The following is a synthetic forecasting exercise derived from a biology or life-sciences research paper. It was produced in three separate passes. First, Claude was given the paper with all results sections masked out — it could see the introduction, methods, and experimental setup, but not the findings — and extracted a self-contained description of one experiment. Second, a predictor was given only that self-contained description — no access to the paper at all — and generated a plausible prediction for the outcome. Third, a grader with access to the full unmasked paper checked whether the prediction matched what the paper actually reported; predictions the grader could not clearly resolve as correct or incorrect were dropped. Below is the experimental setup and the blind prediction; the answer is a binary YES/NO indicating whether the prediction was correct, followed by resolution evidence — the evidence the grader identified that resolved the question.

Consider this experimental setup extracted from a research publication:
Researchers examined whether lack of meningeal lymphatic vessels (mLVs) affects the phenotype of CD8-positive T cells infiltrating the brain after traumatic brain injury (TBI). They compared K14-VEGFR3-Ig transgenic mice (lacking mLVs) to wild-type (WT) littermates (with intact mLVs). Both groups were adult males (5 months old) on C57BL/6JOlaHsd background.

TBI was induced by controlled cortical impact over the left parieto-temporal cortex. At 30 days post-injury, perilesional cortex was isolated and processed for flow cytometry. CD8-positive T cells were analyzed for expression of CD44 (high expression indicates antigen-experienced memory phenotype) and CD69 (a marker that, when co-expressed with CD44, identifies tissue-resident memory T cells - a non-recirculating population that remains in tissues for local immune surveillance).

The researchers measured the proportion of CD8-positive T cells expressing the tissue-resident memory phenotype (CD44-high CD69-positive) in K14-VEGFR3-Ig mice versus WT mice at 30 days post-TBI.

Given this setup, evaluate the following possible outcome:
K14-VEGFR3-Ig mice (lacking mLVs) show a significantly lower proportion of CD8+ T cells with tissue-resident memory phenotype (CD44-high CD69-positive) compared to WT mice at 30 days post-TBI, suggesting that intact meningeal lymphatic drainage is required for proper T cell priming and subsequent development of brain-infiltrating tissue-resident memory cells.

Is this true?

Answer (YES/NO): NO